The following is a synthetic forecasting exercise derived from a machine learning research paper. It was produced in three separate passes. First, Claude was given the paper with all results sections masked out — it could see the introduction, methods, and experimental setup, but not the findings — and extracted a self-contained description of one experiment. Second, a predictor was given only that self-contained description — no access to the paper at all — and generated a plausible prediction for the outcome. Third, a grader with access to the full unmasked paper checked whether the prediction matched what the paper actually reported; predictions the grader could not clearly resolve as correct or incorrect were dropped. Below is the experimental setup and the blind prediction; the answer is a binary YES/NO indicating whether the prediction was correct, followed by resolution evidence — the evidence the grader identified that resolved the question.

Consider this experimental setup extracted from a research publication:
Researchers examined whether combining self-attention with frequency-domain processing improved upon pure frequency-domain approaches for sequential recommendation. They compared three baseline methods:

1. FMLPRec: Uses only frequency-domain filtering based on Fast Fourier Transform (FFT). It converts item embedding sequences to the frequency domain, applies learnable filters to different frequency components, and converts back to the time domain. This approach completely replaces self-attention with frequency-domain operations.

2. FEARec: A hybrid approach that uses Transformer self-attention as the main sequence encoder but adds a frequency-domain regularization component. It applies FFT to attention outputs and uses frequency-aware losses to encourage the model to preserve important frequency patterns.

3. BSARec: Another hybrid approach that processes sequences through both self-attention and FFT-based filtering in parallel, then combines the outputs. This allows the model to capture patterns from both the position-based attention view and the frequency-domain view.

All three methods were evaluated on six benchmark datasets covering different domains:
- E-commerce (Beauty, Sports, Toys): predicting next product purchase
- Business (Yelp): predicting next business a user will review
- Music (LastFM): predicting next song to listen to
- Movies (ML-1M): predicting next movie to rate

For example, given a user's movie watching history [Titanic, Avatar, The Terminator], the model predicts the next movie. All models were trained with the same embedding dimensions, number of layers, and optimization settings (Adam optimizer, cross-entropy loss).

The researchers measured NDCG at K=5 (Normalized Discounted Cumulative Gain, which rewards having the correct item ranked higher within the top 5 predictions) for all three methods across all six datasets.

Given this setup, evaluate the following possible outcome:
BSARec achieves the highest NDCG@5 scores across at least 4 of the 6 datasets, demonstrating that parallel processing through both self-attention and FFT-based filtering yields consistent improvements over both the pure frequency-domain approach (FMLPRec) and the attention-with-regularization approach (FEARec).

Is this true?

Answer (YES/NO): NO